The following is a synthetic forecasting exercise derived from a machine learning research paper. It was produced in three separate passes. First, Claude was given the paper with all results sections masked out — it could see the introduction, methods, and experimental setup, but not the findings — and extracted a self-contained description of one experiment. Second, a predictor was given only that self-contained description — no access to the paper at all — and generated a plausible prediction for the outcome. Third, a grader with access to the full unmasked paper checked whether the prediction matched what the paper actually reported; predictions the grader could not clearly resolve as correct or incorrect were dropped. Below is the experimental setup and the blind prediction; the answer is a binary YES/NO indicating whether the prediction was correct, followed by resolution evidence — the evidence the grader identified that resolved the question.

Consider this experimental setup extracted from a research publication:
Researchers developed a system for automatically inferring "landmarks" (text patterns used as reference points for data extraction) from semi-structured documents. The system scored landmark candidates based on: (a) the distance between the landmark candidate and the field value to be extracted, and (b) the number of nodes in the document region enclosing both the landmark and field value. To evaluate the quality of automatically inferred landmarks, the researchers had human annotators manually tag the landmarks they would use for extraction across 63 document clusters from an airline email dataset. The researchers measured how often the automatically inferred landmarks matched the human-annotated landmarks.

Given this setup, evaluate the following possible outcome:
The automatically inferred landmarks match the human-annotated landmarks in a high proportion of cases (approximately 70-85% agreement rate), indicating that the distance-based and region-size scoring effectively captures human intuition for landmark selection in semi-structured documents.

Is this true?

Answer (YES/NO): NO